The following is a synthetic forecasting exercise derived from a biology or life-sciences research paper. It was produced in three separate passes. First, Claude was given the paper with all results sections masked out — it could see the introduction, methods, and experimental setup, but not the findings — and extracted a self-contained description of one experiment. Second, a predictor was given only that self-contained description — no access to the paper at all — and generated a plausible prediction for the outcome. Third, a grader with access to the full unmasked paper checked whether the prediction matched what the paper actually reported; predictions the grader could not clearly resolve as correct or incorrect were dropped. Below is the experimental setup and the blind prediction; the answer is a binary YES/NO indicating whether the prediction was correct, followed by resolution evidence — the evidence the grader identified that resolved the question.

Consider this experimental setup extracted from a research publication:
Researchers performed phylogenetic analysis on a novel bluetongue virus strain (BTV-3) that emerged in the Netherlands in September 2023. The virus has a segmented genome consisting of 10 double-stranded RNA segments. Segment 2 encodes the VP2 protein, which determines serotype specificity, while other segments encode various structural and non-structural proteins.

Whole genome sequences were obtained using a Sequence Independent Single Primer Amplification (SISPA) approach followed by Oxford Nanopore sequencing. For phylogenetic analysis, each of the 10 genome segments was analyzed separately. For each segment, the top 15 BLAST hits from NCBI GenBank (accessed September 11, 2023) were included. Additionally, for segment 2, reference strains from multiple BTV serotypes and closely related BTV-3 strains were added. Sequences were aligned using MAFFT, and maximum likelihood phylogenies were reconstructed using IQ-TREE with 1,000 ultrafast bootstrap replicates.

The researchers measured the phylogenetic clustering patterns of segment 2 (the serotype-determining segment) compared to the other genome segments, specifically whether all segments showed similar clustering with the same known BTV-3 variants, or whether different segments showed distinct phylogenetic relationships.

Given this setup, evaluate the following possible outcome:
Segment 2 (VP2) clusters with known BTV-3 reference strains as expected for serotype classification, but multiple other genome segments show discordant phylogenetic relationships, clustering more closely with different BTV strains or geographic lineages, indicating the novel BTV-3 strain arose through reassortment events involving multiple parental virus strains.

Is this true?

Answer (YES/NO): YES